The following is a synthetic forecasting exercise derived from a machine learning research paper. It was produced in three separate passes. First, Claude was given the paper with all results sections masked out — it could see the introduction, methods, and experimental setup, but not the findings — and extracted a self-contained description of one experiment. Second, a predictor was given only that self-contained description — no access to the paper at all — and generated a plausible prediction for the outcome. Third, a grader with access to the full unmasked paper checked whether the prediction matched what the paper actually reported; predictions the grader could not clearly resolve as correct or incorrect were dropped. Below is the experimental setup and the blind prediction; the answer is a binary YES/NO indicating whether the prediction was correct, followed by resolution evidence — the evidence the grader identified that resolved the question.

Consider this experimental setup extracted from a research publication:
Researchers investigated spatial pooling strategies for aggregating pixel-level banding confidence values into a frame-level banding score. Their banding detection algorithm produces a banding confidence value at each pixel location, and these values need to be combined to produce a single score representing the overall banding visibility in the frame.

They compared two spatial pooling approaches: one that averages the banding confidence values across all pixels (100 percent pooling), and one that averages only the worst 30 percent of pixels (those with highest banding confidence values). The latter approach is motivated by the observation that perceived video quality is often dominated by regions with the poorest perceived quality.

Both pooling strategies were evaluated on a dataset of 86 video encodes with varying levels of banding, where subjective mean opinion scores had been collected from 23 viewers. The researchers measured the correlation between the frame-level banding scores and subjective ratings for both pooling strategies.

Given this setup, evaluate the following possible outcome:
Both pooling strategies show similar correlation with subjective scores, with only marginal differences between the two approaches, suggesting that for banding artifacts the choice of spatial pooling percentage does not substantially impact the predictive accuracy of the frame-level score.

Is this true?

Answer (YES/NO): YES